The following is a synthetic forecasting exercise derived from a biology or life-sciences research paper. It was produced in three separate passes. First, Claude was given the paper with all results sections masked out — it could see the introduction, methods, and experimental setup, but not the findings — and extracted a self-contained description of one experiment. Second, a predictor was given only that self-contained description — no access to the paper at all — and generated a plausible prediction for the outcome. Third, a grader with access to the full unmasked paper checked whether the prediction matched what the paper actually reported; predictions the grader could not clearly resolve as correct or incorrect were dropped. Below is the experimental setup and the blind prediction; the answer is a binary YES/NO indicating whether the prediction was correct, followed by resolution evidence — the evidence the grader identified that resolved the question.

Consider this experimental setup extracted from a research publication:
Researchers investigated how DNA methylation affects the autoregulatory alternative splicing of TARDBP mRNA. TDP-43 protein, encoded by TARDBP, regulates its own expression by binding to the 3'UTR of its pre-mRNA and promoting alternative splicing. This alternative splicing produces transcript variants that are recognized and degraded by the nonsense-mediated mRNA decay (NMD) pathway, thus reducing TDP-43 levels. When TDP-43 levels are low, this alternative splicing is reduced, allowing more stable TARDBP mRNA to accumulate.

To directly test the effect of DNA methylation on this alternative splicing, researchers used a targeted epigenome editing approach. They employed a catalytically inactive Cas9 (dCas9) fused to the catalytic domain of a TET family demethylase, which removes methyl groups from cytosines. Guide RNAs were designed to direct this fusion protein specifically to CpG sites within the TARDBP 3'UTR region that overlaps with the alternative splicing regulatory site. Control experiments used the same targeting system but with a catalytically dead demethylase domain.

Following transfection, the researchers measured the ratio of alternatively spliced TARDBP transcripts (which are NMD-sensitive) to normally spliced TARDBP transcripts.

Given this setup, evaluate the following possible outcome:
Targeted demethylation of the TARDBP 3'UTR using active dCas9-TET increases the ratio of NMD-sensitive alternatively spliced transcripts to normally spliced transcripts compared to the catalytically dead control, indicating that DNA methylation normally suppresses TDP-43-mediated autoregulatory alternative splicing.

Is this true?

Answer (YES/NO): NO